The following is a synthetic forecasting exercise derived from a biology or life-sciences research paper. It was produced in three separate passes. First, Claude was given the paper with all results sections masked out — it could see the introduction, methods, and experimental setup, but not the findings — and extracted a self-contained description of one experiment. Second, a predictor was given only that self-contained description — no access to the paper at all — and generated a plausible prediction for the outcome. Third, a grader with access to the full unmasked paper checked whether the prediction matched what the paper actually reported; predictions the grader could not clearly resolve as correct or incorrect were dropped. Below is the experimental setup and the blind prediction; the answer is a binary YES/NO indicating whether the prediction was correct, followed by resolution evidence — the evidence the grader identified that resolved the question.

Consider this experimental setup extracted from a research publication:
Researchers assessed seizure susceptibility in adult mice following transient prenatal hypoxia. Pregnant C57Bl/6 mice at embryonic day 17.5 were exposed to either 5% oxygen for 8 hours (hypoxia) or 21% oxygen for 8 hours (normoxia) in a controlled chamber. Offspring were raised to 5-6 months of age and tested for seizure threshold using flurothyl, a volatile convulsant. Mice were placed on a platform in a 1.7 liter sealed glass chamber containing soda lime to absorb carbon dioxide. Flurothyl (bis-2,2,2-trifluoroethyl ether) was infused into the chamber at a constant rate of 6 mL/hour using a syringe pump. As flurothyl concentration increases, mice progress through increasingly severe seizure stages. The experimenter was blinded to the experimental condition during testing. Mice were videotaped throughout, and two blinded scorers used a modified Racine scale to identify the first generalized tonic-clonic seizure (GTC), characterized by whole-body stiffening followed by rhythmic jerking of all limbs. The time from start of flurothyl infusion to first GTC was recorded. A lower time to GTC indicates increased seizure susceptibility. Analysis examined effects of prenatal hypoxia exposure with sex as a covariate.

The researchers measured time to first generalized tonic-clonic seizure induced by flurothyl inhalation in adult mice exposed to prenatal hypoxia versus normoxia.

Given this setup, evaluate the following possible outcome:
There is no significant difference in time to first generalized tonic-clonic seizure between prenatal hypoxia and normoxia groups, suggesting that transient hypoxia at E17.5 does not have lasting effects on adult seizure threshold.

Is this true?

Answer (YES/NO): NO